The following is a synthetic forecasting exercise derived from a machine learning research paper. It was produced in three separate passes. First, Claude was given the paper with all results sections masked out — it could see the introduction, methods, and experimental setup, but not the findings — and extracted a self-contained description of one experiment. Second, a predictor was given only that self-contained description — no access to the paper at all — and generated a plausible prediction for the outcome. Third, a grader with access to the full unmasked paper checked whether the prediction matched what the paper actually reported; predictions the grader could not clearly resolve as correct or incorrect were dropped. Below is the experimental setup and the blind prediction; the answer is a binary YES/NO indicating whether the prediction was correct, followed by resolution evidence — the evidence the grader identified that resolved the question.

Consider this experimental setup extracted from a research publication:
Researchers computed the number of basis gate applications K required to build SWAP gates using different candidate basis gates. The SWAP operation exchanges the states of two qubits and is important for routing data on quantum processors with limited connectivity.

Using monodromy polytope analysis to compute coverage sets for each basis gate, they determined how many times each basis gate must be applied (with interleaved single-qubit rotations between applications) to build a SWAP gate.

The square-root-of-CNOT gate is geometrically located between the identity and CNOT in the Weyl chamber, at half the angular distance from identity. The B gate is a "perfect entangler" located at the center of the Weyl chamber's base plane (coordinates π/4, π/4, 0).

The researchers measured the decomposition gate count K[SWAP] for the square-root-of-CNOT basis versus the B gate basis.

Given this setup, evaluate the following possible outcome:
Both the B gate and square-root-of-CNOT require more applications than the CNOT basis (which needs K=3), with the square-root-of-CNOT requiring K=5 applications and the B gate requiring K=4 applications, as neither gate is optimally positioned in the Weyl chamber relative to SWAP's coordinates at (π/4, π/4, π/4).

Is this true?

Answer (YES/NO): NO